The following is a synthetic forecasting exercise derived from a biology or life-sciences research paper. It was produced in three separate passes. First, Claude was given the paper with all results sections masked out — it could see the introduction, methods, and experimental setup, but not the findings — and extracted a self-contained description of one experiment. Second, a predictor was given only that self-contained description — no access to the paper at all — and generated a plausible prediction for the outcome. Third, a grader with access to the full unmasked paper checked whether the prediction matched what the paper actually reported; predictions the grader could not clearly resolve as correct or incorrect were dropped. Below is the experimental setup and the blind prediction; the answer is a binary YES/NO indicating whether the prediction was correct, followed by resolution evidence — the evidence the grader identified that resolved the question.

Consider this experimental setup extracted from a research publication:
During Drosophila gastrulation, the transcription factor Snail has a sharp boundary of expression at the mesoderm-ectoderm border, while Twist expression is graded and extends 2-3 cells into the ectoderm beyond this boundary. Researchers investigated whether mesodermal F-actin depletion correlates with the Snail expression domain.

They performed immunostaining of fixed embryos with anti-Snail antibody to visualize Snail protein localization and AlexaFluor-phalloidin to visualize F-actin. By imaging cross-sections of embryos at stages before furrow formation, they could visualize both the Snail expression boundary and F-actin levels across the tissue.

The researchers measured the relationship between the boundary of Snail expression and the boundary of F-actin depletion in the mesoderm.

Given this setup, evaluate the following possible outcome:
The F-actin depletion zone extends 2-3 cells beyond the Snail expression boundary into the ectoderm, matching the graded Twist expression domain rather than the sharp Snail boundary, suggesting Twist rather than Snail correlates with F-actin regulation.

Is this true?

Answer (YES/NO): NO